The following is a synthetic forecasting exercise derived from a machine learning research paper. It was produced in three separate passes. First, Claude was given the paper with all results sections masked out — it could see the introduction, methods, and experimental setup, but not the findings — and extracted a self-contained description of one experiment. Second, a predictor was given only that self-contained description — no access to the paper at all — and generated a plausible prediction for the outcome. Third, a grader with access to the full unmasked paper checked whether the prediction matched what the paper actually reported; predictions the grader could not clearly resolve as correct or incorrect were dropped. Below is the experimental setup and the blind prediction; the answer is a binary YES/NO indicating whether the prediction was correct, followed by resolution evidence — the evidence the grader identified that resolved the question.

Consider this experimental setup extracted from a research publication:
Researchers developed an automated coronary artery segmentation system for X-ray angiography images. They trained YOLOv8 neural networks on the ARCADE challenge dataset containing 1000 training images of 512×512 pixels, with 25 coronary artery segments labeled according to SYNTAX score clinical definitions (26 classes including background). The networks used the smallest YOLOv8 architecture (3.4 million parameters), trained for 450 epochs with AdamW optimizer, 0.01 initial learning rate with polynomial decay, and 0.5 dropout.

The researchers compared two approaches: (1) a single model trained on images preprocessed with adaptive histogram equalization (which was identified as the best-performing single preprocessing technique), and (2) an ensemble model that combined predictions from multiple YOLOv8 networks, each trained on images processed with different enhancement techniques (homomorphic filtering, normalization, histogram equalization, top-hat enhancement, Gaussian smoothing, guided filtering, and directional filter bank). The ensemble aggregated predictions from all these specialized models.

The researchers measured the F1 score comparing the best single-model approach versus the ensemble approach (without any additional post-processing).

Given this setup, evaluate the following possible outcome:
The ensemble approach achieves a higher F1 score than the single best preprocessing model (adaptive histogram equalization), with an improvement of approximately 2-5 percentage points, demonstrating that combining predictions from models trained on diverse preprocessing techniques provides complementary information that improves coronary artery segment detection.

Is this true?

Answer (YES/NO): NO